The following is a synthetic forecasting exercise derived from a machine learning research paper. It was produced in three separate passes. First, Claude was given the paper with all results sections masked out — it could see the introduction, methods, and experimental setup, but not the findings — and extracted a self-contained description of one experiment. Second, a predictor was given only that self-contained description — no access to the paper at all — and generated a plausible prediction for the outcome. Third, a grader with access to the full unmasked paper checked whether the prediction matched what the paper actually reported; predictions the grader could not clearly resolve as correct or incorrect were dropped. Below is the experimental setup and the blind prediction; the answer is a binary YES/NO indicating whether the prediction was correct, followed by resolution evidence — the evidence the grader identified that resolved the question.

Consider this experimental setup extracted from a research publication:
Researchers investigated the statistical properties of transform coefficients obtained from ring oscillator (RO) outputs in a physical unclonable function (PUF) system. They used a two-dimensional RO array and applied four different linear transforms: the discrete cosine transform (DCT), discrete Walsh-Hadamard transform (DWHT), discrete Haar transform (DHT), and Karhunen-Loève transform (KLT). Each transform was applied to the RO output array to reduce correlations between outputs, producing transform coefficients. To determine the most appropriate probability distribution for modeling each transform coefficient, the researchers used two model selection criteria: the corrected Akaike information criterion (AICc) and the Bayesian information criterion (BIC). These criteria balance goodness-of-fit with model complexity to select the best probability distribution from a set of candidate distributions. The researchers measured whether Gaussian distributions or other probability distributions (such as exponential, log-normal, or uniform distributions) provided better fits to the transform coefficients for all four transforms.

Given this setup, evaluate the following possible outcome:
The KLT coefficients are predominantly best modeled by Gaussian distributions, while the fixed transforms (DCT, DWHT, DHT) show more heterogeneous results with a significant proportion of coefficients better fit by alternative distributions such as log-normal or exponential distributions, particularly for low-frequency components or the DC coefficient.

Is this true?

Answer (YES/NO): NO